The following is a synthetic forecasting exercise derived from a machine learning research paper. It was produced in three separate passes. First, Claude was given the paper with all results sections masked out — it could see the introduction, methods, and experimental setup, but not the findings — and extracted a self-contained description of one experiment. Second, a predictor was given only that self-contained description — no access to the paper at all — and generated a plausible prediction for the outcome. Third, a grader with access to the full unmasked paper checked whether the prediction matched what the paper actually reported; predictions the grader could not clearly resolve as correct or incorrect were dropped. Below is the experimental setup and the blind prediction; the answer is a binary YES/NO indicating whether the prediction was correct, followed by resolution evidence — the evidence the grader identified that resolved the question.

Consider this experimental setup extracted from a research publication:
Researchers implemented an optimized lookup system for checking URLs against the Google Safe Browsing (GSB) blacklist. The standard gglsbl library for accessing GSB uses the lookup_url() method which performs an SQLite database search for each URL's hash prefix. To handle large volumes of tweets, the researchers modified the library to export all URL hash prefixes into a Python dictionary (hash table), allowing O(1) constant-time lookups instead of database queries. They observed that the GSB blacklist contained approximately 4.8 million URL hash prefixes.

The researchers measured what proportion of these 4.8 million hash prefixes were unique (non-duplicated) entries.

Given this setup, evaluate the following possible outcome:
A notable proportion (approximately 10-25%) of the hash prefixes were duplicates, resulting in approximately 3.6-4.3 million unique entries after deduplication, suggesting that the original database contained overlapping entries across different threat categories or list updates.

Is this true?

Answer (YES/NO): NO